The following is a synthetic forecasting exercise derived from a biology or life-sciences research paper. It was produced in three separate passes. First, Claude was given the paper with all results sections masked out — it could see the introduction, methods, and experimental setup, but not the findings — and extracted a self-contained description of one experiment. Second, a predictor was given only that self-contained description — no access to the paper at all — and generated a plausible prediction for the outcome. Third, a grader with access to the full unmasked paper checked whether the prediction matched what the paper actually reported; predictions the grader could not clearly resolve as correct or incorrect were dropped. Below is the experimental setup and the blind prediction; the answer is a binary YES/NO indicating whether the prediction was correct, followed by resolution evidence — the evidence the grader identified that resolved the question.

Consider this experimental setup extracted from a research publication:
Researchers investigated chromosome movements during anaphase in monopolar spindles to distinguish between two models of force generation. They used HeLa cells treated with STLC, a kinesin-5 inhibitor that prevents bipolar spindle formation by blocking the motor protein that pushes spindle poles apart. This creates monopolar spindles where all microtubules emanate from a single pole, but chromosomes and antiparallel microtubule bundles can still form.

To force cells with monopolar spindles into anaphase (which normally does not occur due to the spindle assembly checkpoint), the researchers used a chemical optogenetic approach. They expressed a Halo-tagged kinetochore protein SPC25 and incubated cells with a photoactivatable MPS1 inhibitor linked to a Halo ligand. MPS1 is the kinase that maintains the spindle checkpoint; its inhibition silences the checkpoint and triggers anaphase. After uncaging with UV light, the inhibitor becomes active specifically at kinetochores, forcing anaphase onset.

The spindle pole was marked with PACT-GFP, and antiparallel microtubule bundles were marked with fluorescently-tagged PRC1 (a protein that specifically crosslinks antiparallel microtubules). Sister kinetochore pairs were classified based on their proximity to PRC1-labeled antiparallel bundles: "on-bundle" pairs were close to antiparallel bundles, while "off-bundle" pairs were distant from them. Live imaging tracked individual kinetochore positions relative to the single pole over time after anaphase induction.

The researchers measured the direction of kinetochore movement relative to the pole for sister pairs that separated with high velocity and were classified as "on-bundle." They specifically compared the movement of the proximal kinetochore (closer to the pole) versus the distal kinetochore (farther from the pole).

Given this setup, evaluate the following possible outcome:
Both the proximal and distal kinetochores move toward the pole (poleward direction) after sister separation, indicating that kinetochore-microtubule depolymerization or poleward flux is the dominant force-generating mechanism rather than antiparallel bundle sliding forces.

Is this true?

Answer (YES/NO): NO